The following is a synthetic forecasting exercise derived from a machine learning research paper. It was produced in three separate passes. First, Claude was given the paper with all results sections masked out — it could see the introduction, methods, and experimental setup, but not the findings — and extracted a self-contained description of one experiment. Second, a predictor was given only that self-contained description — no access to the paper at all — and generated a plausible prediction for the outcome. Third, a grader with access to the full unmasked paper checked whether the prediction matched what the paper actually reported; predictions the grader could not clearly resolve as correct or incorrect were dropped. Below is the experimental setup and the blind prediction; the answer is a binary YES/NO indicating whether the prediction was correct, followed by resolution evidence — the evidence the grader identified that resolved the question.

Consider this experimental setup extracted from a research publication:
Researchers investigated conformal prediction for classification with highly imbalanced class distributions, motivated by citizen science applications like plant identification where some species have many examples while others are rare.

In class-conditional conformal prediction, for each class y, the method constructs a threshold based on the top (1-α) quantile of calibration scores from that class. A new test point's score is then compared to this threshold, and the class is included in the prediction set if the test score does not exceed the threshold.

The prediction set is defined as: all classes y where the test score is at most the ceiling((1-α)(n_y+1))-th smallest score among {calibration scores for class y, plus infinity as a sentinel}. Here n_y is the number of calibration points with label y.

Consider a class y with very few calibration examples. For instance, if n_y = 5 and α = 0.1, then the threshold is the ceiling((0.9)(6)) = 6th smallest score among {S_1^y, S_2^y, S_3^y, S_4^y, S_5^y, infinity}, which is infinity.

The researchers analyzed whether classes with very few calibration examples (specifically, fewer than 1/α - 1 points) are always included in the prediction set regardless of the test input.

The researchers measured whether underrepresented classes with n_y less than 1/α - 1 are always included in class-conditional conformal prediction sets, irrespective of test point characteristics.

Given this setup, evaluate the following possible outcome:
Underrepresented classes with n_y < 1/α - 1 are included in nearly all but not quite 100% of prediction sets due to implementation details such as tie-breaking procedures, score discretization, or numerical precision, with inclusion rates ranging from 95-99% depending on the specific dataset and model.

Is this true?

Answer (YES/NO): NO